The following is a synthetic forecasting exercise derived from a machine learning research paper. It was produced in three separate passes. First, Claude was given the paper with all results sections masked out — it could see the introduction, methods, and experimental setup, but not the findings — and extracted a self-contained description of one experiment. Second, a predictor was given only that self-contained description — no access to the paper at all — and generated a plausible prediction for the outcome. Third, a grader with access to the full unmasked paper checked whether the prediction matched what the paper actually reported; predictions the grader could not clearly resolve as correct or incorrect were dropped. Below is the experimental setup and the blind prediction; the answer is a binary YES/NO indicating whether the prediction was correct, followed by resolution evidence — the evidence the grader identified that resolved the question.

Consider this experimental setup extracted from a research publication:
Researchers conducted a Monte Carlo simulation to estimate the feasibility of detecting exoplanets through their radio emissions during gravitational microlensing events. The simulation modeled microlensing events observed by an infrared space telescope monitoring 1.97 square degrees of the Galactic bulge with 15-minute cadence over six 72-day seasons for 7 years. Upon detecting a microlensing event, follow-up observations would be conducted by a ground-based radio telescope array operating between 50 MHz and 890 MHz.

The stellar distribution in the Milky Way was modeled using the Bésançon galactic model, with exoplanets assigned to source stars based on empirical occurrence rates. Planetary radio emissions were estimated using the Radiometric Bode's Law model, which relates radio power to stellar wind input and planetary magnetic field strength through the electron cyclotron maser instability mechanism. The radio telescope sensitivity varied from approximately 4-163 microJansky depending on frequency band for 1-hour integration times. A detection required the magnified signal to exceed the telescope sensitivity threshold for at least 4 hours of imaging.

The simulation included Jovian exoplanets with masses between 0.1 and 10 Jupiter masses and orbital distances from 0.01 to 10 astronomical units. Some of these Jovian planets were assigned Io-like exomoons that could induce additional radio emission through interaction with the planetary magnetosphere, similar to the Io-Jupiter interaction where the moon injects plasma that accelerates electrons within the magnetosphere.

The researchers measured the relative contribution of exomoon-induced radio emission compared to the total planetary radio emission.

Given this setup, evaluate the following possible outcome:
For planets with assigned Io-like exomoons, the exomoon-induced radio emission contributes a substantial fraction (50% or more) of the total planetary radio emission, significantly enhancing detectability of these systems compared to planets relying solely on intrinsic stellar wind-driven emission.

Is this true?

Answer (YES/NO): NO